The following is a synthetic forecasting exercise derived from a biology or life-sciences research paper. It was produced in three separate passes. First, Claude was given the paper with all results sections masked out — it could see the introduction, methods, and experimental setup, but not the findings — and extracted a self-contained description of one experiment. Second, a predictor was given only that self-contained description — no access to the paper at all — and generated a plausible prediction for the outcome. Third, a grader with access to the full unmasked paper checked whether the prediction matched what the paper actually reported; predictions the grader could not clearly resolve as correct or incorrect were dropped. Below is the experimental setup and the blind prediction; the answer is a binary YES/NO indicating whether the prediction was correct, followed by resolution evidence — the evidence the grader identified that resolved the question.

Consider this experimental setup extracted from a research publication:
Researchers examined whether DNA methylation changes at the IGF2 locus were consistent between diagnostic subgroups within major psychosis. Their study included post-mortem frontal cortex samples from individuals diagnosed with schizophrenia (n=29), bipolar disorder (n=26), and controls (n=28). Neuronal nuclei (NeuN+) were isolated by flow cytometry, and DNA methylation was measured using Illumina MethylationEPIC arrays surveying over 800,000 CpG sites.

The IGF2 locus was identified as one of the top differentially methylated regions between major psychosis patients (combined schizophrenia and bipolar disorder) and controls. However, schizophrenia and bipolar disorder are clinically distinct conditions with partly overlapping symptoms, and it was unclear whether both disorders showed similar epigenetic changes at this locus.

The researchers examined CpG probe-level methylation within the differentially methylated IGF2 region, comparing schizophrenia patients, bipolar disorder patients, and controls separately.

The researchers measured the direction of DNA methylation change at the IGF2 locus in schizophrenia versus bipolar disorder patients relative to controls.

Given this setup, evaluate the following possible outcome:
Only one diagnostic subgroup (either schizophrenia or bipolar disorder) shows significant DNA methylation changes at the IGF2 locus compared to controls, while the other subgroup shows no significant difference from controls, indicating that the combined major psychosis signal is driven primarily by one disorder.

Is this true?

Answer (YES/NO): NO